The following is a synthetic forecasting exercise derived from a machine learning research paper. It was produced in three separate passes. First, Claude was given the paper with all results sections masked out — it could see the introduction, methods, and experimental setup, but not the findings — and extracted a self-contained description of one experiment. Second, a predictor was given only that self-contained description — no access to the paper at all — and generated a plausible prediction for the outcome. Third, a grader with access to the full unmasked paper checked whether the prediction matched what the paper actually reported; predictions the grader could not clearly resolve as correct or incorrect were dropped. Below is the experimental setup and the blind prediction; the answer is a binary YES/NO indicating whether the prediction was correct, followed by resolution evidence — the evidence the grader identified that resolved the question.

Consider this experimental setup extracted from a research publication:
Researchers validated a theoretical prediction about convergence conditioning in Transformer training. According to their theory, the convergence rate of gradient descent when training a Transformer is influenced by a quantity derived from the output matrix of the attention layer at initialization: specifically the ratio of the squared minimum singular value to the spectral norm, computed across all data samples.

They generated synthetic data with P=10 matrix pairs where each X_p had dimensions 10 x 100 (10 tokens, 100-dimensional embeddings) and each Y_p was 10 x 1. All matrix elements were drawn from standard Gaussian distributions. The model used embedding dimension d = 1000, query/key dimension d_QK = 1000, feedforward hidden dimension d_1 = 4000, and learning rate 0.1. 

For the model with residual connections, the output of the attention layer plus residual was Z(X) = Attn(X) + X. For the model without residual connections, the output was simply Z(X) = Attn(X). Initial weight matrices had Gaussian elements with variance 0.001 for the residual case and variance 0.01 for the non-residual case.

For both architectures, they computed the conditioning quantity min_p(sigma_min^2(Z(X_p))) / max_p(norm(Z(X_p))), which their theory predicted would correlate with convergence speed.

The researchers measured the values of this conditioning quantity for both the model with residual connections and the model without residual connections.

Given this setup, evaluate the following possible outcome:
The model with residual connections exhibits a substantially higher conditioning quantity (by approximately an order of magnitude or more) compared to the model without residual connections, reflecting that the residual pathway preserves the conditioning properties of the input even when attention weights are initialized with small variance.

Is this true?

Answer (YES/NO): YES